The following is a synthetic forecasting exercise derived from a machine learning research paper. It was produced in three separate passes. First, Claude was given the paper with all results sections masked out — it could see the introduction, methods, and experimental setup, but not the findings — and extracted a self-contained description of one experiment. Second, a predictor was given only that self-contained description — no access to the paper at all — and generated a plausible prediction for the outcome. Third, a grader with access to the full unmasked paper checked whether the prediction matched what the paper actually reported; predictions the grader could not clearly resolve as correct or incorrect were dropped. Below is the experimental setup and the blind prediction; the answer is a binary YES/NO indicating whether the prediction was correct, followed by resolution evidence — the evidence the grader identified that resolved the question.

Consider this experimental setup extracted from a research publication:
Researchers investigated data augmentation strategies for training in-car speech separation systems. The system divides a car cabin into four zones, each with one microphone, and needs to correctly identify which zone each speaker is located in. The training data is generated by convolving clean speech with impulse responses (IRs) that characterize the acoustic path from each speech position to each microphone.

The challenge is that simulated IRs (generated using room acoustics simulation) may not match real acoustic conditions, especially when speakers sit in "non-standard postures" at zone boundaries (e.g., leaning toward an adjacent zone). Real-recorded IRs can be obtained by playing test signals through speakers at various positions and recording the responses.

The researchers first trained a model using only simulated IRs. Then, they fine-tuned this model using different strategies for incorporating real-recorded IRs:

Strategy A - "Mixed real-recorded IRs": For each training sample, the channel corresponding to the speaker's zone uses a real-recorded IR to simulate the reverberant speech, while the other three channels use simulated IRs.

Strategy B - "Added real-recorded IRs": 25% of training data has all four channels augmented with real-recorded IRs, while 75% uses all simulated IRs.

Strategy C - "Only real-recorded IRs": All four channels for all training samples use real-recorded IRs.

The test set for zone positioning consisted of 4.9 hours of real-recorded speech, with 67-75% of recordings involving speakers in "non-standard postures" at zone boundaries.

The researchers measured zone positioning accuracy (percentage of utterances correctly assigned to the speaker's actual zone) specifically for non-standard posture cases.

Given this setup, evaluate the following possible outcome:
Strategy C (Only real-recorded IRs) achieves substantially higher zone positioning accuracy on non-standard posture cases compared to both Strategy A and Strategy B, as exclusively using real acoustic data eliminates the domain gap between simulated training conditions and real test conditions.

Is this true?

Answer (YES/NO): NO